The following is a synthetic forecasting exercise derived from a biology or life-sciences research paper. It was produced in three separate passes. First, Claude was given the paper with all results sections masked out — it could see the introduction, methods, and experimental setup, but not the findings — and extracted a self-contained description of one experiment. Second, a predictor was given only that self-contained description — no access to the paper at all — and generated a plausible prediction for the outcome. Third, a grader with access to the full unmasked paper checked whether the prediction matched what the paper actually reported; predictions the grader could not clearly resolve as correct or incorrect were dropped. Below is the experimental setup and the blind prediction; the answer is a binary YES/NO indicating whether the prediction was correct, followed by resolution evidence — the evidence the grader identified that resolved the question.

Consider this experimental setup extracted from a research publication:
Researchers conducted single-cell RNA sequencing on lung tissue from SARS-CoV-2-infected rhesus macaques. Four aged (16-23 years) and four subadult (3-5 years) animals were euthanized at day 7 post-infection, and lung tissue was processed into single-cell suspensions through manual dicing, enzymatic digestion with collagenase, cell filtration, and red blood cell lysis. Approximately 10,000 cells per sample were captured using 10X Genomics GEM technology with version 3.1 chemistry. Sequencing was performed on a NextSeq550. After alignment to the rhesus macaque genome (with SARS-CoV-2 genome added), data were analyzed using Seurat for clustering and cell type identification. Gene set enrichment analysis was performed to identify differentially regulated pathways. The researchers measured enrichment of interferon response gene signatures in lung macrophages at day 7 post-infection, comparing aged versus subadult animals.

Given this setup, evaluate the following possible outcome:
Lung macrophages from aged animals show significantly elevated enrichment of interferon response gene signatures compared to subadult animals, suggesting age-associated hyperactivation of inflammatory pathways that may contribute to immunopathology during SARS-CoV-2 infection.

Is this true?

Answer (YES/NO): YES